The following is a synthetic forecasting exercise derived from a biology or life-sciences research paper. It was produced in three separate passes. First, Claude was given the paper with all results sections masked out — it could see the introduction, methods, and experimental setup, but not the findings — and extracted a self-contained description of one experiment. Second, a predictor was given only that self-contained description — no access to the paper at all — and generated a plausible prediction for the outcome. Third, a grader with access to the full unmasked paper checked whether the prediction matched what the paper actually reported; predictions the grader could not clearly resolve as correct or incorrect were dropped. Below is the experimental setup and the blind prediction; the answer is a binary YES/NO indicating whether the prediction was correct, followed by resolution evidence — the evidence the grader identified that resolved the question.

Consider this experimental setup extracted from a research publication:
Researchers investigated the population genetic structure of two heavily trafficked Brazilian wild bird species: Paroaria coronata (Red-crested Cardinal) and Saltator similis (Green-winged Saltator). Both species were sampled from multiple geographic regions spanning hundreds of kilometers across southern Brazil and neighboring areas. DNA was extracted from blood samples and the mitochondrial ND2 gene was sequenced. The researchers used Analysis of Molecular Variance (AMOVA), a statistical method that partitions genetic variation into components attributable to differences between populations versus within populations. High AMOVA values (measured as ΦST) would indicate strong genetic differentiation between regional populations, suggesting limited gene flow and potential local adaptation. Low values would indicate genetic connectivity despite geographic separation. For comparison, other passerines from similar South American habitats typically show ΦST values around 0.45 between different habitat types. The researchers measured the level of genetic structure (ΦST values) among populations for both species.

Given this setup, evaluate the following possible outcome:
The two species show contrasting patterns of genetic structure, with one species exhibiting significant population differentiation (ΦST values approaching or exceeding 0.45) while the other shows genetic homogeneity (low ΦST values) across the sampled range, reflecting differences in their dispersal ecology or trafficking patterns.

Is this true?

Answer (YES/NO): NO